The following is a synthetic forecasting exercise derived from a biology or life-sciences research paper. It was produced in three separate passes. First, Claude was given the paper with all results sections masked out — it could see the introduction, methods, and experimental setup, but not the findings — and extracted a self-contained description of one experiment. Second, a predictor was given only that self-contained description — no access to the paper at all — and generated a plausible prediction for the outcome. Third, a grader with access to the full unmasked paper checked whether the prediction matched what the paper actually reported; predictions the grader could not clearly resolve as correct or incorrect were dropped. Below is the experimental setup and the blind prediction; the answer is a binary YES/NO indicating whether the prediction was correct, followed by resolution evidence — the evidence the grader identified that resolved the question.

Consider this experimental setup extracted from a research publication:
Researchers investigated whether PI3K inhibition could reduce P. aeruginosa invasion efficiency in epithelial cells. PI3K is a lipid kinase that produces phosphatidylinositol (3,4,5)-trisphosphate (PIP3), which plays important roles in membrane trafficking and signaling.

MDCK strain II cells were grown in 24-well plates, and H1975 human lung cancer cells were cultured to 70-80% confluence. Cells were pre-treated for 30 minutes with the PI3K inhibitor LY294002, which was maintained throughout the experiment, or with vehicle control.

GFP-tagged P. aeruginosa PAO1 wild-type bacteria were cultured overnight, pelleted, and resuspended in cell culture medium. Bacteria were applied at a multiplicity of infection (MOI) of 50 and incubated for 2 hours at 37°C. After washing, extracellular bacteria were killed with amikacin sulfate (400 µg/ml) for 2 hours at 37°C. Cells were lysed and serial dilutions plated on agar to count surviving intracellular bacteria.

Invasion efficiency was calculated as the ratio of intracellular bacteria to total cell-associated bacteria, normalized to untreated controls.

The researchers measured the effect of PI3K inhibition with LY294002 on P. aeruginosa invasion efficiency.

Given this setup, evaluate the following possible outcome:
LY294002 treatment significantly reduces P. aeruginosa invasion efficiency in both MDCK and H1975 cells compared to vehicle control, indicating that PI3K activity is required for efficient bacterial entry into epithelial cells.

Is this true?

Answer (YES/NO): NO